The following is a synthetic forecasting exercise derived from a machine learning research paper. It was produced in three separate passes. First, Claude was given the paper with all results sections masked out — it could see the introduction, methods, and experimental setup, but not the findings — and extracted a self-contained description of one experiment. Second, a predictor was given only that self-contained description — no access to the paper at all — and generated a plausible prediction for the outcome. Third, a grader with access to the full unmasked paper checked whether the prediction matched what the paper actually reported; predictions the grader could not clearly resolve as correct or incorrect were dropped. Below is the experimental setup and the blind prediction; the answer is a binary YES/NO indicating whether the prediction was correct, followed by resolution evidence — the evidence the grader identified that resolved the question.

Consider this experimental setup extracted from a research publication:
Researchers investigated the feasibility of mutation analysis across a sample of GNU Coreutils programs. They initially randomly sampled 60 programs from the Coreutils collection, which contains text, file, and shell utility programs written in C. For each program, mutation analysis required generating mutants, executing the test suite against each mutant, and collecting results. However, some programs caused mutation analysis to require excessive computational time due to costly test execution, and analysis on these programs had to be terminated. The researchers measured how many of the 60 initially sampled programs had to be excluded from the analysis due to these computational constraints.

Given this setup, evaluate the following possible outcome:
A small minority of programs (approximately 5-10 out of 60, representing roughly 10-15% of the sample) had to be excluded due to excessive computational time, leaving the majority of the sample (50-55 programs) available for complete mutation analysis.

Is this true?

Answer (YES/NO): NO